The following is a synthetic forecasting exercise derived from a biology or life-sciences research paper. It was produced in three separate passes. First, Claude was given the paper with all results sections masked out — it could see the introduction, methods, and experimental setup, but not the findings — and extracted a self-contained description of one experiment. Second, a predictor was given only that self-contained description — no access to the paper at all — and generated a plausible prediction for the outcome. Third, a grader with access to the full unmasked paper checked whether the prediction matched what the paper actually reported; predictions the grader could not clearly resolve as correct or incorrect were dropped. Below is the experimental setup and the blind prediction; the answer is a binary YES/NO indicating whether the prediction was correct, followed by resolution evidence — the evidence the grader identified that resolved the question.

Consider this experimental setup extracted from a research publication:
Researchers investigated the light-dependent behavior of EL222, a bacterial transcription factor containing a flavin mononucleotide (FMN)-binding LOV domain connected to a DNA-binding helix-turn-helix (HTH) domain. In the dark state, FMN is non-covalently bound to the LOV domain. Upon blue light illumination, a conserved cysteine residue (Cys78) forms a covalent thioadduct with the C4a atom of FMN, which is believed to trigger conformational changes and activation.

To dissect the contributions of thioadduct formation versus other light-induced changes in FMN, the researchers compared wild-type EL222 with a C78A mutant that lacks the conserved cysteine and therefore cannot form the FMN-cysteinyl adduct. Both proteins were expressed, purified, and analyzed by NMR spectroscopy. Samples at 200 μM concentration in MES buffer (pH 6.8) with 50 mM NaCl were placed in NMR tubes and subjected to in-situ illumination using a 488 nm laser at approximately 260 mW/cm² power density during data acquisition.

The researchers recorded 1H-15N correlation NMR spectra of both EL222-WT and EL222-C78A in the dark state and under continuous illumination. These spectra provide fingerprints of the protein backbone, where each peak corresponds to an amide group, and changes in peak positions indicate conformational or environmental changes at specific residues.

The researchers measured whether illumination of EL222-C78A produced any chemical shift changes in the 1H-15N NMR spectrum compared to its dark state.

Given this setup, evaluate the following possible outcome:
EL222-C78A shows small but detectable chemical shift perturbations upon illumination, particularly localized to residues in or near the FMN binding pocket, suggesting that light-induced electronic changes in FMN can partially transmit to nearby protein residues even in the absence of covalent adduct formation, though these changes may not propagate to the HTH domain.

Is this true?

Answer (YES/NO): NO